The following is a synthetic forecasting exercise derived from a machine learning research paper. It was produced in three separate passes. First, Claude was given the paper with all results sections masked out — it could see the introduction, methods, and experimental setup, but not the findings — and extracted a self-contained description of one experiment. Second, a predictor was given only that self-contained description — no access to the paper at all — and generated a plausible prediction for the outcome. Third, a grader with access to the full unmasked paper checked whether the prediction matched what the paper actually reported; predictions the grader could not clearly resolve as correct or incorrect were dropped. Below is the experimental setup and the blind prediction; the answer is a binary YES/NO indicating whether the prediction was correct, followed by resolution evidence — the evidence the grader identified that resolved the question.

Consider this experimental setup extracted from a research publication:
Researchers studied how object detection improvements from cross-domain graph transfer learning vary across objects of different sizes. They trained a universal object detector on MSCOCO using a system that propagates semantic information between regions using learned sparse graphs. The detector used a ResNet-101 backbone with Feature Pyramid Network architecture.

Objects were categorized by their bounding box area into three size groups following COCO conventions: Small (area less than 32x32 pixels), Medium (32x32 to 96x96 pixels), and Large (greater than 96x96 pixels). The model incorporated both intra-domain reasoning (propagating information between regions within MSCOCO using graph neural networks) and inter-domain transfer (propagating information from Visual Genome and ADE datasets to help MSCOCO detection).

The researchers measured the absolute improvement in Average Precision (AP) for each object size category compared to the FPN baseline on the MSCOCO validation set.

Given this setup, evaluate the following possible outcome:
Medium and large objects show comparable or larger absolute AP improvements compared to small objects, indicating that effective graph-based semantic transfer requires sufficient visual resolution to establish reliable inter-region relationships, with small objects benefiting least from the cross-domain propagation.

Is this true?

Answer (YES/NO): YES